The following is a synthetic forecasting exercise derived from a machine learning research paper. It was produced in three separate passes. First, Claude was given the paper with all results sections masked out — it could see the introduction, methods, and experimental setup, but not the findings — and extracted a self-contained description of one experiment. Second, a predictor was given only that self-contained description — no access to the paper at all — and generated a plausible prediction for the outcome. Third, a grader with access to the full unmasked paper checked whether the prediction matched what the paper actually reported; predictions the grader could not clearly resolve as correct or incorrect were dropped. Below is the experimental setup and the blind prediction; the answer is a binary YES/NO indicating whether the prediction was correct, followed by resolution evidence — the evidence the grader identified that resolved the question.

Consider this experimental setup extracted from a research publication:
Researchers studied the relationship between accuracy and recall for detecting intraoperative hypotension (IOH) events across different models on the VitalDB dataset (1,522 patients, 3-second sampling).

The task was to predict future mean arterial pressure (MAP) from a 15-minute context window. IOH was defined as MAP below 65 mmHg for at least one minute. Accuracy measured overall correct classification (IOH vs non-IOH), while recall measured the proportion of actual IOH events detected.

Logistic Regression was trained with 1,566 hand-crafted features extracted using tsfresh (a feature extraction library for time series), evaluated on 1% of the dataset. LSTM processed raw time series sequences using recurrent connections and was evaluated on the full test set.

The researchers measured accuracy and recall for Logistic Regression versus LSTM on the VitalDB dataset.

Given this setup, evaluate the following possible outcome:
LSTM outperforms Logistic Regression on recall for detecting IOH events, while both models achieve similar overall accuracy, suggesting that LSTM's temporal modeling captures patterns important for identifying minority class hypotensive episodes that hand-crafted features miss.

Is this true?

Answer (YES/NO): NO